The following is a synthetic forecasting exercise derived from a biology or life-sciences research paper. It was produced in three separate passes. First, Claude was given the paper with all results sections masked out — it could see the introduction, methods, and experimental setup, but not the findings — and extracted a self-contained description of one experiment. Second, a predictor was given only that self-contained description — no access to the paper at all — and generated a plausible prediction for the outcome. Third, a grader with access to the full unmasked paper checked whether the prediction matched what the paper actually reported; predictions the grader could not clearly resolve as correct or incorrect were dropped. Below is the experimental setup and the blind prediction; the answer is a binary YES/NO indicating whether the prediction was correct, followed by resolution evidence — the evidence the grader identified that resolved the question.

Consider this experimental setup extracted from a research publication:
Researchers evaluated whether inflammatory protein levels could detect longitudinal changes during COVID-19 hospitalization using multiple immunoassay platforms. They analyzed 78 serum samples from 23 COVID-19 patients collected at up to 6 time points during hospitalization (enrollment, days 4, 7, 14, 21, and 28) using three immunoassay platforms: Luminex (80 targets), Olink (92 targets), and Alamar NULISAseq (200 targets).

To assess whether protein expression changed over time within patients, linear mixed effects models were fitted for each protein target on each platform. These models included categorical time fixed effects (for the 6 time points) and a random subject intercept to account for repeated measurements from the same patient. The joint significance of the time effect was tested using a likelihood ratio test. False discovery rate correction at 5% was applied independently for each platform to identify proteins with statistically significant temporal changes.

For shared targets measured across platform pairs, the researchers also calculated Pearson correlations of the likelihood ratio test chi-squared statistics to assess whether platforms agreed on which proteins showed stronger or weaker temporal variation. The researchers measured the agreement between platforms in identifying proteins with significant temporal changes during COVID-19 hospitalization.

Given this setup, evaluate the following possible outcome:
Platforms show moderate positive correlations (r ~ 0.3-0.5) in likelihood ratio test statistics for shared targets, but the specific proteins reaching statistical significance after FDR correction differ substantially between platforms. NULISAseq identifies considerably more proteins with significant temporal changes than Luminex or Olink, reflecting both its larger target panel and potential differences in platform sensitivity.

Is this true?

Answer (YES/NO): NO